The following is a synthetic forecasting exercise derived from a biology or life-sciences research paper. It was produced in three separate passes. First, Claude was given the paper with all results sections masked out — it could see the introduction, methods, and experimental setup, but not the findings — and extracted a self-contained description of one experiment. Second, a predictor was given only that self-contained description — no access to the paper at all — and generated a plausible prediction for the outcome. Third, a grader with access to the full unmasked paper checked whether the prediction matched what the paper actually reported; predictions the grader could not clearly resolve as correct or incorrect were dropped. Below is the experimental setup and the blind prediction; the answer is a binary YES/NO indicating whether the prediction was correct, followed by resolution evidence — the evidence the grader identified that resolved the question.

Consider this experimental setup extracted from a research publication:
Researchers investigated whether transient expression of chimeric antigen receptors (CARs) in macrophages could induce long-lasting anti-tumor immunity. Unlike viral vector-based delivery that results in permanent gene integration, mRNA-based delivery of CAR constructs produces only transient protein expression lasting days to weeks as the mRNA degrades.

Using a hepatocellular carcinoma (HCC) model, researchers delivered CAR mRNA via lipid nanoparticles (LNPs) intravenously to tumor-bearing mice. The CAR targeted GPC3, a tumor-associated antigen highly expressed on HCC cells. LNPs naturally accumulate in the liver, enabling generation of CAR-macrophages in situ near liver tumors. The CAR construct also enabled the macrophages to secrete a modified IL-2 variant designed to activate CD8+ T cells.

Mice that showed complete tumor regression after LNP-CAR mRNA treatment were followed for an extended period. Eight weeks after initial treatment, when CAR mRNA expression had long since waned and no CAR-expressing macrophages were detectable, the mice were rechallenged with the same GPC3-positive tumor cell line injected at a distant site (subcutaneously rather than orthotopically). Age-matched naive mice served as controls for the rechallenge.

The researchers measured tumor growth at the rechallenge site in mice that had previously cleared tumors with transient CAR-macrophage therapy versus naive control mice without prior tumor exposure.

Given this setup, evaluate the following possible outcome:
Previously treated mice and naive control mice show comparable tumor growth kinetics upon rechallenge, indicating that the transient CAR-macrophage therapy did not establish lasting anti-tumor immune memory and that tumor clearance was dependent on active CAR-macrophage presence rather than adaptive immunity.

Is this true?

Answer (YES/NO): NO